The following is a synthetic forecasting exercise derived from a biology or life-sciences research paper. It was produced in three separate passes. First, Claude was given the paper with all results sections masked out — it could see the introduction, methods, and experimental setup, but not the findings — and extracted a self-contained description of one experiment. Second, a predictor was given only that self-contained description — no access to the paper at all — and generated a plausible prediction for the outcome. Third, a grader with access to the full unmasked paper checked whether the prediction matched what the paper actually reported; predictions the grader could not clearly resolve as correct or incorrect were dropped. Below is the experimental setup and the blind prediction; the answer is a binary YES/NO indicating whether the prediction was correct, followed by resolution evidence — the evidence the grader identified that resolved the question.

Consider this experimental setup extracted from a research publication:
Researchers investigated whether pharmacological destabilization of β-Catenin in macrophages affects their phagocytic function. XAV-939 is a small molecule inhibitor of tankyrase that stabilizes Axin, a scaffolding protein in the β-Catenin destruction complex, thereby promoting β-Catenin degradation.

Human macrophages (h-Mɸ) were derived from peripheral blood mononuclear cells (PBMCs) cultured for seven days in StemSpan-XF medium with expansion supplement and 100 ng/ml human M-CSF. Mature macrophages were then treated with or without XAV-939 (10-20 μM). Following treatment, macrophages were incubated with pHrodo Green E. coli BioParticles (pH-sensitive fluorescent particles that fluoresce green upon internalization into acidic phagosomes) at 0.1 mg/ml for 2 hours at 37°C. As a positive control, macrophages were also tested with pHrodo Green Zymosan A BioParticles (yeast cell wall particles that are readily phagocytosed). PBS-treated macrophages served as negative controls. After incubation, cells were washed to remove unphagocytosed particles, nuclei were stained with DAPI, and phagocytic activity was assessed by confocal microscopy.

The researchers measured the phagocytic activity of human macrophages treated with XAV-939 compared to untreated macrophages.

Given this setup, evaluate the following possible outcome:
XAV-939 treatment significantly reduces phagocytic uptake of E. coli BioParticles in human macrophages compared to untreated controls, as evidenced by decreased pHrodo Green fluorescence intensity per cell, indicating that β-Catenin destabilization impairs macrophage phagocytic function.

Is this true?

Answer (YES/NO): NO